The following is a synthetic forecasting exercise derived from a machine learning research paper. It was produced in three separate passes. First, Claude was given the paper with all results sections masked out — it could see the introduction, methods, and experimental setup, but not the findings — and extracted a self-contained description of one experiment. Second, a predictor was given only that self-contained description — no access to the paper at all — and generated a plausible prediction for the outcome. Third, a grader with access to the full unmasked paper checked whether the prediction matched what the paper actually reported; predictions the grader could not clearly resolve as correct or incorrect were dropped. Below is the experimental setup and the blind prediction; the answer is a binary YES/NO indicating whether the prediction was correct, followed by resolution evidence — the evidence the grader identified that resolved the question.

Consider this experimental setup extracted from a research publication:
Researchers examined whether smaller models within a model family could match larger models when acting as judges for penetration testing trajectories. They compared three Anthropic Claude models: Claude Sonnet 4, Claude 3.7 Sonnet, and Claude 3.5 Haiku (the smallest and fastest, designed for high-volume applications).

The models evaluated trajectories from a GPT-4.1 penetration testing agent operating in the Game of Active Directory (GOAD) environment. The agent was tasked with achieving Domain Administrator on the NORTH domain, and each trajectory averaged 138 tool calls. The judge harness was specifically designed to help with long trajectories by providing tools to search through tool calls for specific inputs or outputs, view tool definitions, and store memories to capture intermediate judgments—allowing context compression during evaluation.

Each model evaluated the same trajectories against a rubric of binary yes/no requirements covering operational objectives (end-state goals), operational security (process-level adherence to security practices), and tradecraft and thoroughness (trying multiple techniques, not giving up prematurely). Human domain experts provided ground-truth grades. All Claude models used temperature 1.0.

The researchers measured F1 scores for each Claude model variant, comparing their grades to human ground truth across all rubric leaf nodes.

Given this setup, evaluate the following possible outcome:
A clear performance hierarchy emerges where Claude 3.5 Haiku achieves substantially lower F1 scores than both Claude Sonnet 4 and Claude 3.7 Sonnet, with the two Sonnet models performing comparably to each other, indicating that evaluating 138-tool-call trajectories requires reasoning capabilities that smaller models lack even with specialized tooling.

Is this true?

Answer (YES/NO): NO